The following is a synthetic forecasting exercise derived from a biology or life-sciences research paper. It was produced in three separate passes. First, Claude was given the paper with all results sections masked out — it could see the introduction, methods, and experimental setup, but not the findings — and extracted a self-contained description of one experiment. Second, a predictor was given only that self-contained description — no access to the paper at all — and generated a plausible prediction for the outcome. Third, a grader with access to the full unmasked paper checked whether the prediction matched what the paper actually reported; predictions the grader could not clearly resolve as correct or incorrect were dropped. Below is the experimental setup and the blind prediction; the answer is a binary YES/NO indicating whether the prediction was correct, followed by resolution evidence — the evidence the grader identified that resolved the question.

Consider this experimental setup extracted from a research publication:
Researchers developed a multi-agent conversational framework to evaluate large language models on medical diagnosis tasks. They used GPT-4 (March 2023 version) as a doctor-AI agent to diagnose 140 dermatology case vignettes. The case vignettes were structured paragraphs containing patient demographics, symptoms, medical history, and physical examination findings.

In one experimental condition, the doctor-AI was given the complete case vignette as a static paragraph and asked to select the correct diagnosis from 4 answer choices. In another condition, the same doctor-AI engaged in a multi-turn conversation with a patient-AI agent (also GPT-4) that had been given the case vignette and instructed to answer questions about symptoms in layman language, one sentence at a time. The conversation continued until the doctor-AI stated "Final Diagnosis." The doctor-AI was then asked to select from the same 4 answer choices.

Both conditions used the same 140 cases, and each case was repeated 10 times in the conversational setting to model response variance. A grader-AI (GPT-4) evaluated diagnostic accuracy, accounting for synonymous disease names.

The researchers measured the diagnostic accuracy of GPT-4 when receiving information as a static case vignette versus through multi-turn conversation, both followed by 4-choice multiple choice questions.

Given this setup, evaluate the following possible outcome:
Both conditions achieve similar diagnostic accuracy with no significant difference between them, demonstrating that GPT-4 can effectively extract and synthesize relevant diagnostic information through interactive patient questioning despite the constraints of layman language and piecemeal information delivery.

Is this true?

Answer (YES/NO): NO